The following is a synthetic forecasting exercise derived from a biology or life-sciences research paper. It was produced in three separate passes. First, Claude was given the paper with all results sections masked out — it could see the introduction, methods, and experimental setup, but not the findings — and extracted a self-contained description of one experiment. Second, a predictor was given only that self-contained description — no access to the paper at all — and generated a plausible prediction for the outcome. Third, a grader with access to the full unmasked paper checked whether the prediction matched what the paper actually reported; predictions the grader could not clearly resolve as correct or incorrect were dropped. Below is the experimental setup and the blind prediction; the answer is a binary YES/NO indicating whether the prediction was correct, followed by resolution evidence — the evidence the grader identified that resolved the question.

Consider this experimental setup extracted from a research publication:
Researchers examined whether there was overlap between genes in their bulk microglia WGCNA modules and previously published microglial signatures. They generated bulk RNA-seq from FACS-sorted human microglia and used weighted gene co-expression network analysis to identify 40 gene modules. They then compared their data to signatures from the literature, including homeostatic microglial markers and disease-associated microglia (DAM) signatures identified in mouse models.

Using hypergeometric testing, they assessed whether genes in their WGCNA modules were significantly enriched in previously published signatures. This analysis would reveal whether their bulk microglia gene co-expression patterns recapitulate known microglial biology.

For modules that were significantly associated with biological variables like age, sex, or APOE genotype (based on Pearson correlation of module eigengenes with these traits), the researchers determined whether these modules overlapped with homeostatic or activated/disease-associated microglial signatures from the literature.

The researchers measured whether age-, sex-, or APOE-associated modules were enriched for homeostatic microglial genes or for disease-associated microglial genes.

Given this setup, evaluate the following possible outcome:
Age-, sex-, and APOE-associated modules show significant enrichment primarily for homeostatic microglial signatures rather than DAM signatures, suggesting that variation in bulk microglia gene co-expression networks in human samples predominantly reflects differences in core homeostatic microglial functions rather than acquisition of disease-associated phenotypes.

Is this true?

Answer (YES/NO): NO